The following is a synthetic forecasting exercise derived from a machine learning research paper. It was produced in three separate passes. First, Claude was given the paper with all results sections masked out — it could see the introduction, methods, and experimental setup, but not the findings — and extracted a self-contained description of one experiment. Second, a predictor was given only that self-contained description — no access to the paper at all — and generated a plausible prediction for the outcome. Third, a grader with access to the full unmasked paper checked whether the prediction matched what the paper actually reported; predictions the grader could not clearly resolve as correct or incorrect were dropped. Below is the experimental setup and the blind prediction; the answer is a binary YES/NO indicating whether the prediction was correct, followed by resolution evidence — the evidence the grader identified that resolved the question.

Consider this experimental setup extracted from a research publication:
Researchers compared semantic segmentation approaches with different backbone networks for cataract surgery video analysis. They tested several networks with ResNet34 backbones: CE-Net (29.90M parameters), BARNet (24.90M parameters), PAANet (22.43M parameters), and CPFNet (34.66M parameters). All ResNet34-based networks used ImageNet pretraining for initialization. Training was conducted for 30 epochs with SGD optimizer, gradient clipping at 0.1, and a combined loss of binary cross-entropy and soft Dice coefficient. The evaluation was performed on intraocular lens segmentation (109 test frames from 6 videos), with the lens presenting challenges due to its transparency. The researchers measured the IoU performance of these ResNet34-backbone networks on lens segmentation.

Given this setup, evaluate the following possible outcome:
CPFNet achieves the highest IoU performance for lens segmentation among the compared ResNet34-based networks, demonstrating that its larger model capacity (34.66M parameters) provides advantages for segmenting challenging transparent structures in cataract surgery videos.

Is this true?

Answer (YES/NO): YES